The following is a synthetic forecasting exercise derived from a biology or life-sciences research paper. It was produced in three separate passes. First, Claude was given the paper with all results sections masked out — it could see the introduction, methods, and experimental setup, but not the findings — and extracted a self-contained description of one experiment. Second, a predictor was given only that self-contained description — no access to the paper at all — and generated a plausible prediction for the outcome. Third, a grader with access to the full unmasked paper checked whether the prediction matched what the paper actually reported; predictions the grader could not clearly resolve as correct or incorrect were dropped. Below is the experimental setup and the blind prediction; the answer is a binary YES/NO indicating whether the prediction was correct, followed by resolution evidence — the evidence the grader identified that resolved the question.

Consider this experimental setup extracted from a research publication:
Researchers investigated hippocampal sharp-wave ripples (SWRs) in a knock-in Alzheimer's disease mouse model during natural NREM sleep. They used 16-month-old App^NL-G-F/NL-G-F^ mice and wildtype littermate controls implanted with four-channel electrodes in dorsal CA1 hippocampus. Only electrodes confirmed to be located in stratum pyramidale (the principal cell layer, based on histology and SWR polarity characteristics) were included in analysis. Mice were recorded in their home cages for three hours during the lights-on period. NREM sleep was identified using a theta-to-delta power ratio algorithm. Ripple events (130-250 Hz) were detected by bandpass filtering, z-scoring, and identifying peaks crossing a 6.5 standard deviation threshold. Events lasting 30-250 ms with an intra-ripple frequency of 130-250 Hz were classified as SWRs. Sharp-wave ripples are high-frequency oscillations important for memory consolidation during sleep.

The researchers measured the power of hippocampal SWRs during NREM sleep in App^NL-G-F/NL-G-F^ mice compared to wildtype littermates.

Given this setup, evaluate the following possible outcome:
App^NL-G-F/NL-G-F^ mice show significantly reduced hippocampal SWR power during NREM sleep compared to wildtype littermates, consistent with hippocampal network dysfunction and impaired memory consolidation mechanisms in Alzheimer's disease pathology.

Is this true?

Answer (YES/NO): YES